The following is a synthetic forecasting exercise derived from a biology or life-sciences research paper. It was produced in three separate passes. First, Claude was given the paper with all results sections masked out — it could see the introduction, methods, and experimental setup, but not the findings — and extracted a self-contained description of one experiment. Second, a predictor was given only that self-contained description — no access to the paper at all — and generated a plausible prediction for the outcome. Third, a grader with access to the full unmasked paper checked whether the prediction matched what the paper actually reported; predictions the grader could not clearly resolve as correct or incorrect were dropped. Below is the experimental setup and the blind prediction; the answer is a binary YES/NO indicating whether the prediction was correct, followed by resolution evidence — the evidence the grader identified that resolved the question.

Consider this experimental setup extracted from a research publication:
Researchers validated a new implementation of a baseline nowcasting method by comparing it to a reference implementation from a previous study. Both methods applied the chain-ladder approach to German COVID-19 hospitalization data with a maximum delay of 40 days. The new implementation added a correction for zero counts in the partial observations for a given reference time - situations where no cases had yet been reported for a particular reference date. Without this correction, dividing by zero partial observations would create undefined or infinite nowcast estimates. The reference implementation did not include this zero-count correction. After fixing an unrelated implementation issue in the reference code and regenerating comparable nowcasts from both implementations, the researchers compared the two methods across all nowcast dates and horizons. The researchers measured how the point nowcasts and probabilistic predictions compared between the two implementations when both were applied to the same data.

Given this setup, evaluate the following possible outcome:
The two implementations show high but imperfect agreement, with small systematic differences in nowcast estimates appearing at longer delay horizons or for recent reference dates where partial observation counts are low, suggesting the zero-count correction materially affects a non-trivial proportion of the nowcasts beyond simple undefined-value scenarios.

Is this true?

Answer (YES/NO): NO